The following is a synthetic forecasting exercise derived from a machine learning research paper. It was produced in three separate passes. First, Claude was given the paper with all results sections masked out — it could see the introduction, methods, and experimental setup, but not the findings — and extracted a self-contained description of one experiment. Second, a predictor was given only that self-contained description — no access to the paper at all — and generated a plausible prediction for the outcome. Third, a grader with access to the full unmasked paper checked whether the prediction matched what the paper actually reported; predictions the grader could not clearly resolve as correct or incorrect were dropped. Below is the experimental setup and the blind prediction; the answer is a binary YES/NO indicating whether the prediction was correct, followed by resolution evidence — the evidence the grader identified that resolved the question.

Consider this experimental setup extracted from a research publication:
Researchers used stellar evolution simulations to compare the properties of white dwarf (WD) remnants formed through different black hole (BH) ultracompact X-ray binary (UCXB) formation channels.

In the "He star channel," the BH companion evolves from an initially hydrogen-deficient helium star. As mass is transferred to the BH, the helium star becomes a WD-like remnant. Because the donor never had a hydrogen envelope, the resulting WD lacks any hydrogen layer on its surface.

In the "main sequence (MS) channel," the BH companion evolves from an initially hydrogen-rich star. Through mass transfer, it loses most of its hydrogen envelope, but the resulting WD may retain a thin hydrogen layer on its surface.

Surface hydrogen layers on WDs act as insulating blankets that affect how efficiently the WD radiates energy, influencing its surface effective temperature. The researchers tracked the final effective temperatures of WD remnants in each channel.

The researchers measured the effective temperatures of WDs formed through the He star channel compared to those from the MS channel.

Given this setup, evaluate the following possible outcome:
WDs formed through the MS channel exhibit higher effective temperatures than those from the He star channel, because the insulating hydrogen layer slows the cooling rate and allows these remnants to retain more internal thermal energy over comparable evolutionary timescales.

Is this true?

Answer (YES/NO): NO